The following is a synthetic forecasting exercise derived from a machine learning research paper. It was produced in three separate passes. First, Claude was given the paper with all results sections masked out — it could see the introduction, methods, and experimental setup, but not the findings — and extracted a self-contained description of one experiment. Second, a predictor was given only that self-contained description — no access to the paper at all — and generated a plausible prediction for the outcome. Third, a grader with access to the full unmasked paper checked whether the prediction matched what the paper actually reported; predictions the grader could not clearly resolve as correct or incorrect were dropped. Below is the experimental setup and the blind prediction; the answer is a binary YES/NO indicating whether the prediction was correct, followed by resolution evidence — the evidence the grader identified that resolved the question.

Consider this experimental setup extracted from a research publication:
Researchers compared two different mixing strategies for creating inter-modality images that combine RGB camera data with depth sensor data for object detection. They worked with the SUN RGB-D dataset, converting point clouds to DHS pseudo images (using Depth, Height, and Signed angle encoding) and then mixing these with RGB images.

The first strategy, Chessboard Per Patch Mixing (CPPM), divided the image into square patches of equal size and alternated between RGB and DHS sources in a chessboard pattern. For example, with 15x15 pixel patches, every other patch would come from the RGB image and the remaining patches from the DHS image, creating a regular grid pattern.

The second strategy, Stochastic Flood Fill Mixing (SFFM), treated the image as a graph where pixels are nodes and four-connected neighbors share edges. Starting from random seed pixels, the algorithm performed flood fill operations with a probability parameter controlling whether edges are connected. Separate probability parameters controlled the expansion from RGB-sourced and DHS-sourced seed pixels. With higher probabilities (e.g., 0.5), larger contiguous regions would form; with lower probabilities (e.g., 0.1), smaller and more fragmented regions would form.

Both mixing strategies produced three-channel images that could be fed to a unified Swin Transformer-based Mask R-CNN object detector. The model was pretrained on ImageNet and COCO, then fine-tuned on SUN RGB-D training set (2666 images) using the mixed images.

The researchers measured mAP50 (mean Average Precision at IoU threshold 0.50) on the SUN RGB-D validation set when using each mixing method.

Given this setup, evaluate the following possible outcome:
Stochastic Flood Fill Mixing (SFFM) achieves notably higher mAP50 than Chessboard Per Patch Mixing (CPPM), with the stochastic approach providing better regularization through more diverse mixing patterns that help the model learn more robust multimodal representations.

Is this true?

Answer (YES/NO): NO